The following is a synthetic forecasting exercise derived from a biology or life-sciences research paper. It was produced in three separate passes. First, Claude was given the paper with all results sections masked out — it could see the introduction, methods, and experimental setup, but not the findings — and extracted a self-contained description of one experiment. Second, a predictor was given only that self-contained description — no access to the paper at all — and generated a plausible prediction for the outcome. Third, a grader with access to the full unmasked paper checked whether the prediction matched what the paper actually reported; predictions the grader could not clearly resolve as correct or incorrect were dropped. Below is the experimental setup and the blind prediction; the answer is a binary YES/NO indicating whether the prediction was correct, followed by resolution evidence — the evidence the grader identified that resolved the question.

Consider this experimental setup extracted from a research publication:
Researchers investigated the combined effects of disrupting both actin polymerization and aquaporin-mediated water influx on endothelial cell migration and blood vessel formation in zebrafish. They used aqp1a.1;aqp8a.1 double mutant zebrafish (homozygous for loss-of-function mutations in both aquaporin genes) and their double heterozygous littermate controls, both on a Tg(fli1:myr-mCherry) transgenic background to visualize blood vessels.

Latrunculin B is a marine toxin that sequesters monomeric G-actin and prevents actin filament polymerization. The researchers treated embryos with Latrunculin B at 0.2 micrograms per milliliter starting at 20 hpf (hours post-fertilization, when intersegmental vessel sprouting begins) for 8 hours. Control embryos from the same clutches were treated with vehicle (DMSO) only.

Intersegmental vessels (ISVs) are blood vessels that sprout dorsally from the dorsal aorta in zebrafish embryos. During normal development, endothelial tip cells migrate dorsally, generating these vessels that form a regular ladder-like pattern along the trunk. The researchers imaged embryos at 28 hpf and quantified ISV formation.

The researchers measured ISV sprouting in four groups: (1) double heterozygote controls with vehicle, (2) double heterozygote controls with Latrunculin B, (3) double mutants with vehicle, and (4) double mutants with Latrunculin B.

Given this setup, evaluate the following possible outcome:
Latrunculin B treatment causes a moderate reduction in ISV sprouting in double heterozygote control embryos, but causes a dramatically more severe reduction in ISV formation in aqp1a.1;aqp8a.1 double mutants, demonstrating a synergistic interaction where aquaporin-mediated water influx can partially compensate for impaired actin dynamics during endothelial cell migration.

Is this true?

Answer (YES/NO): NO